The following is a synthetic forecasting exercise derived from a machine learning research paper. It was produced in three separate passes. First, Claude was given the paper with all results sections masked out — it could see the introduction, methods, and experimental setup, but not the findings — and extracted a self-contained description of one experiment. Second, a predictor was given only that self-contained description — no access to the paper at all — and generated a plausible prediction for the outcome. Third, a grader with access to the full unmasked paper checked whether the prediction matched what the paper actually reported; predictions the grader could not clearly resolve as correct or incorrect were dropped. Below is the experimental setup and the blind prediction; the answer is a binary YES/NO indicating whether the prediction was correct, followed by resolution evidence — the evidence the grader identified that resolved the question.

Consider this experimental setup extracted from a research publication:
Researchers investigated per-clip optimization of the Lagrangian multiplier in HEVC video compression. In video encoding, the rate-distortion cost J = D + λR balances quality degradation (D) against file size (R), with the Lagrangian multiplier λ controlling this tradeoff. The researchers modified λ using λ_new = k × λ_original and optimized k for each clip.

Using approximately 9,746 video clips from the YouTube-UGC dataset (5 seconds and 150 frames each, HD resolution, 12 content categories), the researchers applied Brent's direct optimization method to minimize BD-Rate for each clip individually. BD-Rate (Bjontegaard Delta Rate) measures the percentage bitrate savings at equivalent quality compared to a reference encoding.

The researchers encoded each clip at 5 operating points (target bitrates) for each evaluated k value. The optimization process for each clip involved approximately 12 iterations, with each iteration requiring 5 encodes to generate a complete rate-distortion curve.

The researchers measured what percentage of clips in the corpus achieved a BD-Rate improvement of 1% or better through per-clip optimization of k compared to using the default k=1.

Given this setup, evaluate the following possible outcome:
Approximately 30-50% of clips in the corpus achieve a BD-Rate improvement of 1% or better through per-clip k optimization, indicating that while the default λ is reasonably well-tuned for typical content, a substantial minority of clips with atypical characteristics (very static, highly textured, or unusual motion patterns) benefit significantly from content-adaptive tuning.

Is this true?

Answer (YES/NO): YES